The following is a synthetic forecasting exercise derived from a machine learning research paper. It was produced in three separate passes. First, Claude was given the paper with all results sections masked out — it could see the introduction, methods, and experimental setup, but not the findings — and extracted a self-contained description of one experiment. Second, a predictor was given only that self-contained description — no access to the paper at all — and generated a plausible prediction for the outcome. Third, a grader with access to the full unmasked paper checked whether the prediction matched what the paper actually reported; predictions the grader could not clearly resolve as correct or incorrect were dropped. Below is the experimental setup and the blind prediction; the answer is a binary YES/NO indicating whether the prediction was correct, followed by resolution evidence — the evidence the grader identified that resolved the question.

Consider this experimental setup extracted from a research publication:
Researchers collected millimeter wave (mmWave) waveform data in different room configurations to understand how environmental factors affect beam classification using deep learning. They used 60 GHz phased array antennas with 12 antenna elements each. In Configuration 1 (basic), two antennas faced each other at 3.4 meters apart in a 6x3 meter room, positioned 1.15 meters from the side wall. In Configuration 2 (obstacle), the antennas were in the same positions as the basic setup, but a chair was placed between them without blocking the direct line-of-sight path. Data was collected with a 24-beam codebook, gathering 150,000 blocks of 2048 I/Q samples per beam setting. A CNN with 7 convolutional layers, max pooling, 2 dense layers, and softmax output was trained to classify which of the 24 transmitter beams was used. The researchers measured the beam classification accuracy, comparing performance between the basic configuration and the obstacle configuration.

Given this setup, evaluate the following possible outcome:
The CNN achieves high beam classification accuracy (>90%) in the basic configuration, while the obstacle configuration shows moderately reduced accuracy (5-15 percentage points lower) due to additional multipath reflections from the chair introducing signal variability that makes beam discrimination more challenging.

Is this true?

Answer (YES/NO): NO